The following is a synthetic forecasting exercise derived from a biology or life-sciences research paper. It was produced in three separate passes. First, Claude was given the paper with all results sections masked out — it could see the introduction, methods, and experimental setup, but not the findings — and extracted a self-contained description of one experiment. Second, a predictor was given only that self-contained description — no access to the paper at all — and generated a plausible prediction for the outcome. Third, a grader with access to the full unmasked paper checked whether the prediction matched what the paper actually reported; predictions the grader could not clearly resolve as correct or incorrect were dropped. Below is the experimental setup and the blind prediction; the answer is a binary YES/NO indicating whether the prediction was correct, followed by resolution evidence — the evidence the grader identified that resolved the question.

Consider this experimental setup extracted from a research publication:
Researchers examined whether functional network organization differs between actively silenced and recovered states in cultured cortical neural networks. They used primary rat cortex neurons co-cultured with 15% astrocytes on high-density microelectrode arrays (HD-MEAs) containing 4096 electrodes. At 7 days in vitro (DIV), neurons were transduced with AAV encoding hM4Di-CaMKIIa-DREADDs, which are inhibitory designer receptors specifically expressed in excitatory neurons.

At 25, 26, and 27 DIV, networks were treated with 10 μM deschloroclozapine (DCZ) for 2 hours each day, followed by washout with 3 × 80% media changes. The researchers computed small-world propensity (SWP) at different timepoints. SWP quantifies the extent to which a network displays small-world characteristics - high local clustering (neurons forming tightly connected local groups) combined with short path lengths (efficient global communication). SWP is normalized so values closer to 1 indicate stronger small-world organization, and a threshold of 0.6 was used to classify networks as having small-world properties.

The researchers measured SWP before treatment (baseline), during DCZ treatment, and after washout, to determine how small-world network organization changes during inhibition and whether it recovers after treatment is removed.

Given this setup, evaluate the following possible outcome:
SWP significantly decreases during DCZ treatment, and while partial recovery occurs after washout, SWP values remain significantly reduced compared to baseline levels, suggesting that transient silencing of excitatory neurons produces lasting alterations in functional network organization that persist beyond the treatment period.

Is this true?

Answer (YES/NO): NO